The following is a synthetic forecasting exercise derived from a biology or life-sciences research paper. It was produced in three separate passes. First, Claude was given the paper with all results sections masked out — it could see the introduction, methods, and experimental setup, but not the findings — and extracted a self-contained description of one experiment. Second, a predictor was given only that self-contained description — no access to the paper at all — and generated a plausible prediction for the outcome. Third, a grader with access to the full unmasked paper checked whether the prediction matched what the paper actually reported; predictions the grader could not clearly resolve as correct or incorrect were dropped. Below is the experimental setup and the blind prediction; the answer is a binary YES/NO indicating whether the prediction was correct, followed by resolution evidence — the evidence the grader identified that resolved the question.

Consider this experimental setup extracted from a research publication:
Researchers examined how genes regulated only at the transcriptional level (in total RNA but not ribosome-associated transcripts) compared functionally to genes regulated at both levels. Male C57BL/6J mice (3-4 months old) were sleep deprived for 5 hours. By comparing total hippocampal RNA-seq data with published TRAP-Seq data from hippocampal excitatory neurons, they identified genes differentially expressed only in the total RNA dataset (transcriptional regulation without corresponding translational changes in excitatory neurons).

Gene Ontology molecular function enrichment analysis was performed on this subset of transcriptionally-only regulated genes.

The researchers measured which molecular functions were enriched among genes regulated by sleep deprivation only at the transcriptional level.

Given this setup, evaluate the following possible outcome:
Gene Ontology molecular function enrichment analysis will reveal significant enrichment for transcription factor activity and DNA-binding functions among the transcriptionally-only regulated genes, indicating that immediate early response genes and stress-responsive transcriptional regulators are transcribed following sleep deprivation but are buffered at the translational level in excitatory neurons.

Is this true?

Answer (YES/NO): NO